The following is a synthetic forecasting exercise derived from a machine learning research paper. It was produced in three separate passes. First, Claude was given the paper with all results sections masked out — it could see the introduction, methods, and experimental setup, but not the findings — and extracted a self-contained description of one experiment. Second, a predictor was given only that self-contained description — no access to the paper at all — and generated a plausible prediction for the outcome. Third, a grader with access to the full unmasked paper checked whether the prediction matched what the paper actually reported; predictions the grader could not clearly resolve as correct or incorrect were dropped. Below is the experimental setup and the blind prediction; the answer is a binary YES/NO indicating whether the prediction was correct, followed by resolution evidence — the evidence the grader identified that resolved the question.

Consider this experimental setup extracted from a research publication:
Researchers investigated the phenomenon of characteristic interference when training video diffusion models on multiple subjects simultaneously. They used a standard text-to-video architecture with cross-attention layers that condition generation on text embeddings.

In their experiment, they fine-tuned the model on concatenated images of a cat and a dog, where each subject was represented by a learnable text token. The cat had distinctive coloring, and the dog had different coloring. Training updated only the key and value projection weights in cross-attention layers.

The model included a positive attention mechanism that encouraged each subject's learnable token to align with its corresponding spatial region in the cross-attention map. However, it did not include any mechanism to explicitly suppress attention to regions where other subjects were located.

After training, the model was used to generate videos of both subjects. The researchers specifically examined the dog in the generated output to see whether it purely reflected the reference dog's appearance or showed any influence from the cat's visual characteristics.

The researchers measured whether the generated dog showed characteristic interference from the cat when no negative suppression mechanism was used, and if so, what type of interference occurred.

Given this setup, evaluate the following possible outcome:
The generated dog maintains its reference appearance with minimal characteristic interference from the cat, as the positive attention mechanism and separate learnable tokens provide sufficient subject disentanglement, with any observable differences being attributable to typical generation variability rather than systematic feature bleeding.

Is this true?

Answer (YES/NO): NO